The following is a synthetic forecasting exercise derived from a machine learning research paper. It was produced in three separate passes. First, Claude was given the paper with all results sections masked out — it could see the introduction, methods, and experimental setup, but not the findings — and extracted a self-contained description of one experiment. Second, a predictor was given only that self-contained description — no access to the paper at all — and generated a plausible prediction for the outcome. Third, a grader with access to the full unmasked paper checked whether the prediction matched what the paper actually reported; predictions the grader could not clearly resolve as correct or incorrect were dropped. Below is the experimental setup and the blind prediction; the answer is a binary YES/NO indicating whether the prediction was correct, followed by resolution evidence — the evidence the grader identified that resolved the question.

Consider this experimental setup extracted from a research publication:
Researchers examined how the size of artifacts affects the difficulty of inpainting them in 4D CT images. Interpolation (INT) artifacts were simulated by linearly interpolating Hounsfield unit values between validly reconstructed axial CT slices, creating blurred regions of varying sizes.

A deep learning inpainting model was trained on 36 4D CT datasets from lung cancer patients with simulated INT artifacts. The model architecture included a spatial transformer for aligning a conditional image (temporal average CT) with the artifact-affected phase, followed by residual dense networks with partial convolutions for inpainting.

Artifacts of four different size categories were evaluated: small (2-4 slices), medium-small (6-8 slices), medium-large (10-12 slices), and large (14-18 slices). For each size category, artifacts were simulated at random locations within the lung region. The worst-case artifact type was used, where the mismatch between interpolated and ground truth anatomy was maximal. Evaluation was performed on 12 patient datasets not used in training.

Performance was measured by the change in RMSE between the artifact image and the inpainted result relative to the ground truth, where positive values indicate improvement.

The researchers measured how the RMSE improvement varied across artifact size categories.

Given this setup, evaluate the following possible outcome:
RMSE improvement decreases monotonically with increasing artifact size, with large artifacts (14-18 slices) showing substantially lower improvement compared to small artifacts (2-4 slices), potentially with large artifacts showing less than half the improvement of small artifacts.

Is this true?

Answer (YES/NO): NO